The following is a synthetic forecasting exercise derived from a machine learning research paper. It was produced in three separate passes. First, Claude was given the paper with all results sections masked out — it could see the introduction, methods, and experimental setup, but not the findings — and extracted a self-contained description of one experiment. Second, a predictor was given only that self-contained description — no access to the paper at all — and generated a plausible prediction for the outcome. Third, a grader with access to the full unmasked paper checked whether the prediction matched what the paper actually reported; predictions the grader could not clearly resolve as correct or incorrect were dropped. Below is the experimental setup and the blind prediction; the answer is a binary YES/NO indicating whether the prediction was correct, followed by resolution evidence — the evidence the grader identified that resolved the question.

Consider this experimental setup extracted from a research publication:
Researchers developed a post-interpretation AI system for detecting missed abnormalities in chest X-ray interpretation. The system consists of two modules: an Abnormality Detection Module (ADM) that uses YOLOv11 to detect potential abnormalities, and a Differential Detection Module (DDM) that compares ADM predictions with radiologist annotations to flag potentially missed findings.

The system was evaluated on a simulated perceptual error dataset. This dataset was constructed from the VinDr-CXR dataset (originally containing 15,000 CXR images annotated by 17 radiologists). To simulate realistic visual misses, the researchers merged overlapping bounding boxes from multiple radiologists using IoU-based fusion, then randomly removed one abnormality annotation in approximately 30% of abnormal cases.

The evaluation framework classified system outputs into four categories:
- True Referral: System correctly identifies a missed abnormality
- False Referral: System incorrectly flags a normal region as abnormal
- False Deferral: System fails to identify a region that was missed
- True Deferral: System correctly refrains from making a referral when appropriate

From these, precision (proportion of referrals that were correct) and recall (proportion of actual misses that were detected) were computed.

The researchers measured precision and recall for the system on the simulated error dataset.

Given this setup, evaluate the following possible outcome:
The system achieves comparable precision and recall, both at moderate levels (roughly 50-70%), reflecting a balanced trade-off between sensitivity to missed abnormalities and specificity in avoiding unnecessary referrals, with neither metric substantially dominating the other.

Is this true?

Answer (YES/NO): NO